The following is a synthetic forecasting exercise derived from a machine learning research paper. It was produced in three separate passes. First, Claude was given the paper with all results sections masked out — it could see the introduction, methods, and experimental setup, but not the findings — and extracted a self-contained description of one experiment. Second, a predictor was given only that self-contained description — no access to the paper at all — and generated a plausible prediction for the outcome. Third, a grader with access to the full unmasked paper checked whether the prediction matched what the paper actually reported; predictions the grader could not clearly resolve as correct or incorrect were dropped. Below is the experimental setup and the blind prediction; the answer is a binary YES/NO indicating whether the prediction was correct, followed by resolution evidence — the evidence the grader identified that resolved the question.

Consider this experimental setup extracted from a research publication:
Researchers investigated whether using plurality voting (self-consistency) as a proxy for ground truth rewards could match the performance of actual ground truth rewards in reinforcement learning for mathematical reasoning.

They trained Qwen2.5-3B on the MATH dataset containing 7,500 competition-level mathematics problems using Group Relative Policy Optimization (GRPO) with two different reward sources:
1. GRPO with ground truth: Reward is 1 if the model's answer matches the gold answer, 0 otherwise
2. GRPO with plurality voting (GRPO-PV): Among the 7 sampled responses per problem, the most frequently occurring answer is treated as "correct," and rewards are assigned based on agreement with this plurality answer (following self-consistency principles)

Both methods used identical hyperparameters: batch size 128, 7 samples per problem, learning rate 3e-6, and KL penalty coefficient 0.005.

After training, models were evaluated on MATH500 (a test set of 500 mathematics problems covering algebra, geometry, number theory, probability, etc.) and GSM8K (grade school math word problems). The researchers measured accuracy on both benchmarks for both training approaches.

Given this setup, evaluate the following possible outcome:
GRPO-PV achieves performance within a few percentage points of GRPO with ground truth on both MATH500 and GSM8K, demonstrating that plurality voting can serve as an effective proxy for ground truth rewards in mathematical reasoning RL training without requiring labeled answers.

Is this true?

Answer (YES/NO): YES